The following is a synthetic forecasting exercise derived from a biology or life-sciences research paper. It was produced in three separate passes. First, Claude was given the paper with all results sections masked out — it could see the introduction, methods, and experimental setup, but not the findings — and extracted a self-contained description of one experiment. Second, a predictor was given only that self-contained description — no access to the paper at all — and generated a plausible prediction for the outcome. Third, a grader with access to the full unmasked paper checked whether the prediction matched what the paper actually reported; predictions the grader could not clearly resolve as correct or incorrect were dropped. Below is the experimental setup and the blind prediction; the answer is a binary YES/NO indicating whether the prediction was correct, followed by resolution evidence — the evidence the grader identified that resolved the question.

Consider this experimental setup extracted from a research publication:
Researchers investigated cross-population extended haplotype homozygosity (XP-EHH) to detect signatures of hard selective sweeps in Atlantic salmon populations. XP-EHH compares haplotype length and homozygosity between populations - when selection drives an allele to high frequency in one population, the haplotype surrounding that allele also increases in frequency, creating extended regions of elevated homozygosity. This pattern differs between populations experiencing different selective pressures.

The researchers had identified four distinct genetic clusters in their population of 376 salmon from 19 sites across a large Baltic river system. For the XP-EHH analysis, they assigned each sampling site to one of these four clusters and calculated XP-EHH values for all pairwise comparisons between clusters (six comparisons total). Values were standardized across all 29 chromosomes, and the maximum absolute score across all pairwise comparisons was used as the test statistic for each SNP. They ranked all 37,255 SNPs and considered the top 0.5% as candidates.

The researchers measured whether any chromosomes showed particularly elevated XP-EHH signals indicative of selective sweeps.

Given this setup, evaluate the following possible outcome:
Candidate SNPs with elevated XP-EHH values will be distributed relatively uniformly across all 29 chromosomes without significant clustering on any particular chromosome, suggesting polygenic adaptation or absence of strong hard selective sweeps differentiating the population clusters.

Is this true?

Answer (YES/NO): NO